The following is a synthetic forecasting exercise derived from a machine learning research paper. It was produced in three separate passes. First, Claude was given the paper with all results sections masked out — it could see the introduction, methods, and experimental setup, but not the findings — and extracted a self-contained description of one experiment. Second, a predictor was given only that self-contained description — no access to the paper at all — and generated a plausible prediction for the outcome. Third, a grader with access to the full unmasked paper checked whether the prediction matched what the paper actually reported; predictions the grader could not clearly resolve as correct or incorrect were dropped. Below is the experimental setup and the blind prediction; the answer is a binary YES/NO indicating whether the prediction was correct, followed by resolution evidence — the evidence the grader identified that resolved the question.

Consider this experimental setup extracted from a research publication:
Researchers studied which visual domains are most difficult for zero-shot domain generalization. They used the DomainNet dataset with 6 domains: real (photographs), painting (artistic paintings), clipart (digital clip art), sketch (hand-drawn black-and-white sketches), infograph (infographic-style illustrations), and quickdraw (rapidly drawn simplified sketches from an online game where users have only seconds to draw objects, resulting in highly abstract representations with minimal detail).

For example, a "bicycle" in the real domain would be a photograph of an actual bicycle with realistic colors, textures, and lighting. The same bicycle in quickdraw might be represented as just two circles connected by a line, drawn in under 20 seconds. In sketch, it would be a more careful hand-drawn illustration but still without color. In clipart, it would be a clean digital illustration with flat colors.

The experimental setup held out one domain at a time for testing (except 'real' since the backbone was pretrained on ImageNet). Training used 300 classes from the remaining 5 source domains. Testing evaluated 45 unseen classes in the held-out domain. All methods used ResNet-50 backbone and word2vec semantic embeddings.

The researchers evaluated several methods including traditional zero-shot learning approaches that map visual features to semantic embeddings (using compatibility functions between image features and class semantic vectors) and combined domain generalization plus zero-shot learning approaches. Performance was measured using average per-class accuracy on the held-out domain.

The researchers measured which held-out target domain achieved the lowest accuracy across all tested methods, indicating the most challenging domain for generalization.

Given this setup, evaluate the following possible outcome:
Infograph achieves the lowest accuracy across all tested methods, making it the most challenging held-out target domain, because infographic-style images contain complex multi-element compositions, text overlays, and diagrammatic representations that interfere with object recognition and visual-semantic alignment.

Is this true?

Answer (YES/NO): NO